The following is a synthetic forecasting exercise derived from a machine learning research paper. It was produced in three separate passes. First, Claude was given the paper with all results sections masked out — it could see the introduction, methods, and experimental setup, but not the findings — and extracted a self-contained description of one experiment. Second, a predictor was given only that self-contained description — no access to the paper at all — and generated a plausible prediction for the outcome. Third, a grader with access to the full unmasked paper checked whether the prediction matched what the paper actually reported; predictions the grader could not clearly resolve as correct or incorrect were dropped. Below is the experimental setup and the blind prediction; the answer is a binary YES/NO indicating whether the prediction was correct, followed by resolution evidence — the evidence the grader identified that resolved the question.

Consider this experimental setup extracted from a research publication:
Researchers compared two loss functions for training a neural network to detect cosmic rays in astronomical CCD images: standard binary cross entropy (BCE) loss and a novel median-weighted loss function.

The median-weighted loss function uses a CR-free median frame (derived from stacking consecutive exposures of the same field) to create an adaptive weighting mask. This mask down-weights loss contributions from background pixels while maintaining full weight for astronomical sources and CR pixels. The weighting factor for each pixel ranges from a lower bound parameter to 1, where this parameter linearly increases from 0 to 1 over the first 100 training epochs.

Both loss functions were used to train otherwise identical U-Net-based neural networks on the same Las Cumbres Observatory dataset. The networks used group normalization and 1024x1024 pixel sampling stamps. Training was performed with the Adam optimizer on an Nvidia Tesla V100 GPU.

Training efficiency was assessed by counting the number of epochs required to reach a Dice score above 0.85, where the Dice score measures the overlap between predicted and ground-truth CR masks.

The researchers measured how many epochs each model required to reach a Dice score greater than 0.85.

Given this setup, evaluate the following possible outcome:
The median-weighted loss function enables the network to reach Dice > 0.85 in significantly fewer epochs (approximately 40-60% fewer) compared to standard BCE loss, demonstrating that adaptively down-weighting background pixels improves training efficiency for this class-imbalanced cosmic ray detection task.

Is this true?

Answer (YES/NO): YES